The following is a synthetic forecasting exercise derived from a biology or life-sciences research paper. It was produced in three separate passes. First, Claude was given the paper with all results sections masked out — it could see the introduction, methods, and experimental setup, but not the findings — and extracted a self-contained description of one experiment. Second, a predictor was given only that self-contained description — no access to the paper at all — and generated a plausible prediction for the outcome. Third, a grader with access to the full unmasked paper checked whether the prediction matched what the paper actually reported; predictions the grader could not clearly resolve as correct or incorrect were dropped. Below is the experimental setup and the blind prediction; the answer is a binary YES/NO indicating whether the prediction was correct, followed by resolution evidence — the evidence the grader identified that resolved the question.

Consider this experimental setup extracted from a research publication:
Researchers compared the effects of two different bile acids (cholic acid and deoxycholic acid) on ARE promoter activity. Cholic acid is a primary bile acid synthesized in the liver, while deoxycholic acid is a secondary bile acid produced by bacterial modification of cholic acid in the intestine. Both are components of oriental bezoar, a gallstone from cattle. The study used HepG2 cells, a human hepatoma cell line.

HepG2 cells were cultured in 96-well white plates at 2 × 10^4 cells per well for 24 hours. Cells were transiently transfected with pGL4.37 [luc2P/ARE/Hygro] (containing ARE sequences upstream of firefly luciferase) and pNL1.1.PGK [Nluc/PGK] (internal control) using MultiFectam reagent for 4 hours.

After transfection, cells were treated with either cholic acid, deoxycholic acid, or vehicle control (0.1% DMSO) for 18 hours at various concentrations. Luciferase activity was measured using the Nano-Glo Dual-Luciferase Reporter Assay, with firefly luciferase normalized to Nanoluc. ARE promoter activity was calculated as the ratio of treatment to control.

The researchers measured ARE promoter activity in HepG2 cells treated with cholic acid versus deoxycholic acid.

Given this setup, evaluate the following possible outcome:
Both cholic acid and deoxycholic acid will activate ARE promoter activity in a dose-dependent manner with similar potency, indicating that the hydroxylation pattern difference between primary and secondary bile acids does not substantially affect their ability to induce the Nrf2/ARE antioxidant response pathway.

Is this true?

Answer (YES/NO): NO